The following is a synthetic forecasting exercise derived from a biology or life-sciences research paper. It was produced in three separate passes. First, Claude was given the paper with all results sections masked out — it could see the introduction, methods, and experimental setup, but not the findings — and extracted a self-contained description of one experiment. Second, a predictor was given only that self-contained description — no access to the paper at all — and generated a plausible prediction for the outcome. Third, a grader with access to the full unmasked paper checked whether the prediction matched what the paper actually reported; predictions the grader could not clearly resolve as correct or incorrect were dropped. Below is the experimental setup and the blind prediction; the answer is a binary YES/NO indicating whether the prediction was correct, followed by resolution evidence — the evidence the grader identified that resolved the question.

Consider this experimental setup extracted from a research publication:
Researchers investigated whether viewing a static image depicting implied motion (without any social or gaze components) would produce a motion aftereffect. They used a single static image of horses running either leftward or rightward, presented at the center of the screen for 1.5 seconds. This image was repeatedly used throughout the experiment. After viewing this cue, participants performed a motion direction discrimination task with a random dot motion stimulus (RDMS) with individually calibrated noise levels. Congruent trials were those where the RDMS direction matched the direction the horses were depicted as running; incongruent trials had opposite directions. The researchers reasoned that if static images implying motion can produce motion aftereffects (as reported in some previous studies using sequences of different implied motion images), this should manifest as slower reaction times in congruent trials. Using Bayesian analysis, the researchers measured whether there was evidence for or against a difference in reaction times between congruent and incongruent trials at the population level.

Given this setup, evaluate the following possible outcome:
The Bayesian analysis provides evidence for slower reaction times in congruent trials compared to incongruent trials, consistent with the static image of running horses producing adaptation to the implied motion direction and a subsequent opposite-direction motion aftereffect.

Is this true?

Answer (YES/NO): NO